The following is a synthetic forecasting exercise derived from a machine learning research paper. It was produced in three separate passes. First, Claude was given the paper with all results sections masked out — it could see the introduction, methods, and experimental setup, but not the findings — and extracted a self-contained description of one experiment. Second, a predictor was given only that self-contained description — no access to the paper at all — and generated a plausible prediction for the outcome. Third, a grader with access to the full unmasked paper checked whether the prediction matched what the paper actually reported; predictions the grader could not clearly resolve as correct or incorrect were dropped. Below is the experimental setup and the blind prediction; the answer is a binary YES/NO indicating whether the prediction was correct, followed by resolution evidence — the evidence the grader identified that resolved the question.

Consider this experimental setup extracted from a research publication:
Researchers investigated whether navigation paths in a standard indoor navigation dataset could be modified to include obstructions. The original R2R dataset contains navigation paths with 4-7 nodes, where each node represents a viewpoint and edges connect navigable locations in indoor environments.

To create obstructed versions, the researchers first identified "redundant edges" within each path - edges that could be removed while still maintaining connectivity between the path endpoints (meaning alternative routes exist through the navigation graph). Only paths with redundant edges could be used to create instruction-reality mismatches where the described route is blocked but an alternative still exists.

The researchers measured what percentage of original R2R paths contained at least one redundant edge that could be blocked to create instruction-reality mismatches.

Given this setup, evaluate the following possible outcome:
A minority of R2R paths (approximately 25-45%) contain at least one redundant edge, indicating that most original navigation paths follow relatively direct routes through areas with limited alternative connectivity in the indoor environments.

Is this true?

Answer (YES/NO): NO